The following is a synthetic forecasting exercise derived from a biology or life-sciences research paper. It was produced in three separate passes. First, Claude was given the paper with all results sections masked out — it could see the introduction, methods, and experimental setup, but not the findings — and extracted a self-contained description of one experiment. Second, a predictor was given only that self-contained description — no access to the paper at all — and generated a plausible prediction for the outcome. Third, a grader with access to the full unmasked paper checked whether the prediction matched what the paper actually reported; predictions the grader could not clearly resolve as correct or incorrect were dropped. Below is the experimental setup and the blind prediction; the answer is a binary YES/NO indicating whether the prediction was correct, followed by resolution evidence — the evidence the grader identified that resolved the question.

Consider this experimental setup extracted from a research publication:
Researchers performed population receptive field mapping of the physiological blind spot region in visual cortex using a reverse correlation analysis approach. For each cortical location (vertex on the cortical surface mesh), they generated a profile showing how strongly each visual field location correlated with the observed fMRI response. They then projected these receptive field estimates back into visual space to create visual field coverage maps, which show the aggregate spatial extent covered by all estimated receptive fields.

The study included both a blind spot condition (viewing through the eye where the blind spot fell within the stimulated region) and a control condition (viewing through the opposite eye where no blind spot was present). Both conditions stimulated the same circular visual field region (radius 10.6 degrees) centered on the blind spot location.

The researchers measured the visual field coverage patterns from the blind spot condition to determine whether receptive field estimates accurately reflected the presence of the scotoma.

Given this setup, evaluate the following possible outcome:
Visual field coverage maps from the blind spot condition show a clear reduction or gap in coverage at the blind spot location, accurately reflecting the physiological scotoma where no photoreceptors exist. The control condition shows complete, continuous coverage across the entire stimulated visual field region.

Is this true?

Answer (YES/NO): YES